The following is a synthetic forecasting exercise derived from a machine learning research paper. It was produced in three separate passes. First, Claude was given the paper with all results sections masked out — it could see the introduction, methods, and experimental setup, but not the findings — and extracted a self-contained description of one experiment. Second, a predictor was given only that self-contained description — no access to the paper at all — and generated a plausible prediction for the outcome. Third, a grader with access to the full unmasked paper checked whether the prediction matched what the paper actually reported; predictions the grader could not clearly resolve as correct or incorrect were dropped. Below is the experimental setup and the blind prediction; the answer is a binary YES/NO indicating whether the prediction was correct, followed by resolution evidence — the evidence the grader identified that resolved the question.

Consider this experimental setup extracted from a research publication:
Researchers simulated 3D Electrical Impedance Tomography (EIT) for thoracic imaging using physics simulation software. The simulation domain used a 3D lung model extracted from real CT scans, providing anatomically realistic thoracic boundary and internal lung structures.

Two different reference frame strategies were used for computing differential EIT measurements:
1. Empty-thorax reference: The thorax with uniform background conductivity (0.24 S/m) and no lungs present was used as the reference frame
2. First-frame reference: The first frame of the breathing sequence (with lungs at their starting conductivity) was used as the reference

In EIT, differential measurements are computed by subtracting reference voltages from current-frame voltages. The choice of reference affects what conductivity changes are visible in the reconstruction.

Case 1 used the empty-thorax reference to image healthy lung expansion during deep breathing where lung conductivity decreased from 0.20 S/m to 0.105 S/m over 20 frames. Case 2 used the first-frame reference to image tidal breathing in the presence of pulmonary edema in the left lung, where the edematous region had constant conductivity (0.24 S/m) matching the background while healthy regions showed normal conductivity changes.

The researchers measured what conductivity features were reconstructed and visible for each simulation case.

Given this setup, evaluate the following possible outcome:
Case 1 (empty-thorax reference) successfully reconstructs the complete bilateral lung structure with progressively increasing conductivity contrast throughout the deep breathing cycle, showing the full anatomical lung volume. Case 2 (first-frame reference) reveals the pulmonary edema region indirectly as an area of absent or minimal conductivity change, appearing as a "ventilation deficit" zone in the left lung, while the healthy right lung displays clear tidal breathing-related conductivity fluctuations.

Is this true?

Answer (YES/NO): YES